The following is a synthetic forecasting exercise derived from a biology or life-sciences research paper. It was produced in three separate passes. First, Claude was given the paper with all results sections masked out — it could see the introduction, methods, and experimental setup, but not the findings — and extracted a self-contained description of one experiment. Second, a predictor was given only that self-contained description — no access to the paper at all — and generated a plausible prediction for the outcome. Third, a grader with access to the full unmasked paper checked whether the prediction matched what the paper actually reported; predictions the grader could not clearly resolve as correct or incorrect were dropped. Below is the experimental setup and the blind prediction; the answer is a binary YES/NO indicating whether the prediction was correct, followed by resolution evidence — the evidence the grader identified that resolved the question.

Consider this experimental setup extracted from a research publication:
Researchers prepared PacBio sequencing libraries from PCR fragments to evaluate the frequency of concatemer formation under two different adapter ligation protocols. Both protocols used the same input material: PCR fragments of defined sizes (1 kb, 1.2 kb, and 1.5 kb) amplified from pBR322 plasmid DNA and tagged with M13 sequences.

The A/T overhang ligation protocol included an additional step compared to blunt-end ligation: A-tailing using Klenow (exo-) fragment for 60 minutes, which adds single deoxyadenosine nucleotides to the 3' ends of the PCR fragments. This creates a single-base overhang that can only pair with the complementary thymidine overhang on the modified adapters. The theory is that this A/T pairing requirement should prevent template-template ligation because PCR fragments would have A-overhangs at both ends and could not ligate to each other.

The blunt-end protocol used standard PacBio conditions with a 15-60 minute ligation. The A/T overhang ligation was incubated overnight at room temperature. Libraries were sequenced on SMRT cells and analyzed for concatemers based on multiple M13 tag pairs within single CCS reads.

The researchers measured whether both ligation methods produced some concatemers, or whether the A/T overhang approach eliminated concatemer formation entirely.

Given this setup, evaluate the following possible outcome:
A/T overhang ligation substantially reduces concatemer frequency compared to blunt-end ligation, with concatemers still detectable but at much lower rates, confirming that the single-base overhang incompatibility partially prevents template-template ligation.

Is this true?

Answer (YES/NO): YES